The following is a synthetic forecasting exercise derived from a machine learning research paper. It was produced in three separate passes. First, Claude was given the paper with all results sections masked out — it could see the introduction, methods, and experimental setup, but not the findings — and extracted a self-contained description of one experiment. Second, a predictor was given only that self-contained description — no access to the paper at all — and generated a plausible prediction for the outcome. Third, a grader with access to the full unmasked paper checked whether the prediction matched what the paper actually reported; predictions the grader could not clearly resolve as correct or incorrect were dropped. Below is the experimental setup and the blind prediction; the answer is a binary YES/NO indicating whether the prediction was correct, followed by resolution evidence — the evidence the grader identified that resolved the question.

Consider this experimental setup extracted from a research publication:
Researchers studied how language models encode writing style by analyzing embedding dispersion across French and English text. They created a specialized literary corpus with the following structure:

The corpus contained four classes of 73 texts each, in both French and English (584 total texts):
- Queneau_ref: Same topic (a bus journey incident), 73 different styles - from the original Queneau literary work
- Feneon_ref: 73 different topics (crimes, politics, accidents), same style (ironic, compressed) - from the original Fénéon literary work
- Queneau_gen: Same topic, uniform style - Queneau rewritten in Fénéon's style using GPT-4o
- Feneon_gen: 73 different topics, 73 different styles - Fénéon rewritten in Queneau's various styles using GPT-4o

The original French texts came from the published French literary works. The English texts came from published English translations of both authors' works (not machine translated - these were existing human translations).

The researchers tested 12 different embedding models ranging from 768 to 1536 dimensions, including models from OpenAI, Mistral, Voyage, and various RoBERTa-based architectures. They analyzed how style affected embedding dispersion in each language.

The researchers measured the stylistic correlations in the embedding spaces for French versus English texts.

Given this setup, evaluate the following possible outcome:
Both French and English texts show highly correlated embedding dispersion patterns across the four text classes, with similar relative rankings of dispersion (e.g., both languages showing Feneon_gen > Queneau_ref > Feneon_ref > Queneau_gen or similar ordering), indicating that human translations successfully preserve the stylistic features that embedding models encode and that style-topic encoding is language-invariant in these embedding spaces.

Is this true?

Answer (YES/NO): NO